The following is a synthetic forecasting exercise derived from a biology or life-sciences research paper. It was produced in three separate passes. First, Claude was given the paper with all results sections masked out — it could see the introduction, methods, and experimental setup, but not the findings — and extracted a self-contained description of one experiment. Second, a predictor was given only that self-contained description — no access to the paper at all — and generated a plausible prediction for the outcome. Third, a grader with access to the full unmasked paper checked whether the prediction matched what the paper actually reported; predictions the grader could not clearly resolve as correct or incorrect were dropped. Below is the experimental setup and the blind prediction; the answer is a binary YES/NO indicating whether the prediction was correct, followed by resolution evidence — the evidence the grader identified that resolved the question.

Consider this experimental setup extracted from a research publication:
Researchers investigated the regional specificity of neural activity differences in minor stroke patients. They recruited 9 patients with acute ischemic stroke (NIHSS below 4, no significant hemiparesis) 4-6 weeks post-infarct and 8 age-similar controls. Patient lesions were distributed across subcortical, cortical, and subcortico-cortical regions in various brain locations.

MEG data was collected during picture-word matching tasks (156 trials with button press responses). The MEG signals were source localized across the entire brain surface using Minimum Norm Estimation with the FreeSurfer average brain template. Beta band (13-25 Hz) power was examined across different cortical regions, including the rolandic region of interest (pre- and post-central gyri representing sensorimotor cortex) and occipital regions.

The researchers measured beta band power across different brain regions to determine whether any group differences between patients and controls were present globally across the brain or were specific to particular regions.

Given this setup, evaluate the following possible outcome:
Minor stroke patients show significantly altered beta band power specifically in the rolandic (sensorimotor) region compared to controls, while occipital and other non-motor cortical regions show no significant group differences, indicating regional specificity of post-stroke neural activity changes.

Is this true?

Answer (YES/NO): YES